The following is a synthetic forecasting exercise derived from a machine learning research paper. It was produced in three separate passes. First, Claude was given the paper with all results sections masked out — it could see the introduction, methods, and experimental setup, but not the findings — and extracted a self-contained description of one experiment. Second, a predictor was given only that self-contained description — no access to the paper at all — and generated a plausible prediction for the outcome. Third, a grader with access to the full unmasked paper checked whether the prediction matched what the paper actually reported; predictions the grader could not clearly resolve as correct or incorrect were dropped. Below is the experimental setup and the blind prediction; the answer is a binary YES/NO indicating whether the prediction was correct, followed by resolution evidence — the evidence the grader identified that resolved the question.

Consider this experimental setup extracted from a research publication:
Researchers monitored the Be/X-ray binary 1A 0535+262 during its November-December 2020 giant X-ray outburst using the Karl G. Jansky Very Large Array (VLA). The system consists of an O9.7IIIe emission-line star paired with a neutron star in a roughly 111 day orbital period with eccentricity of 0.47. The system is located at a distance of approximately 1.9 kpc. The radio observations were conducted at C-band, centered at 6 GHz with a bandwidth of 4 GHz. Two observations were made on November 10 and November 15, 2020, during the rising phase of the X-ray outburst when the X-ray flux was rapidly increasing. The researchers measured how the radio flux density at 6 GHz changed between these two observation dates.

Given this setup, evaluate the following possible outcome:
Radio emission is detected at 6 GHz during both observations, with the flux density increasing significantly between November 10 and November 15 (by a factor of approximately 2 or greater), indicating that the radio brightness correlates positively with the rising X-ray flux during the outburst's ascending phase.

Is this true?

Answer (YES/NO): YES